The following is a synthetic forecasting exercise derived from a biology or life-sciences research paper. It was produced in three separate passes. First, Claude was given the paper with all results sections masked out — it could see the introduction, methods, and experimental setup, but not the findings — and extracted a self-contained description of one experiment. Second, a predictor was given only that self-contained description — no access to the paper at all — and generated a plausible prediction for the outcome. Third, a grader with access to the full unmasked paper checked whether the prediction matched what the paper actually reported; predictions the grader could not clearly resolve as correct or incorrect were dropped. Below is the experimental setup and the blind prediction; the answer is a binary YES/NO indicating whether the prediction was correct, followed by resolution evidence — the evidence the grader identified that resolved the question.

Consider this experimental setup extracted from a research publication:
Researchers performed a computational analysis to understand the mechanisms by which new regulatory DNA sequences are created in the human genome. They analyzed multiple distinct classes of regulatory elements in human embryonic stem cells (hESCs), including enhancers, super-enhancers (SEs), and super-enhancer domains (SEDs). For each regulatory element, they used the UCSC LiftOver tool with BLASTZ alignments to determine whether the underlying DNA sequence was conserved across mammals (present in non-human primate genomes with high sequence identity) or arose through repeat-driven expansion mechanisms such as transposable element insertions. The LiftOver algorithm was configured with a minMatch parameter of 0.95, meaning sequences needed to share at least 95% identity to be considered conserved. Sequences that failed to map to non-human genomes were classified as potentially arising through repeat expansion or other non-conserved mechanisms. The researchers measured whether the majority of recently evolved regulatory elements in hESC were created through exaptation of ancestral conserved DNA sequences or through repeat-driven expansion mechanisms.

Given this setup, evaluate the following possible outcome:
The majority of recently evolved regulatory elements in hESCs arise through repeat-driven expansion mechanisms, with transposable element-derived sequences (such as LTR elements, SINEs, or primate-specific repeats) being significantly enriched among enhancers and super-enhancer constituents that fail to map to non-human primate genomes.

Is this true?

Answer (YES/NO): NO